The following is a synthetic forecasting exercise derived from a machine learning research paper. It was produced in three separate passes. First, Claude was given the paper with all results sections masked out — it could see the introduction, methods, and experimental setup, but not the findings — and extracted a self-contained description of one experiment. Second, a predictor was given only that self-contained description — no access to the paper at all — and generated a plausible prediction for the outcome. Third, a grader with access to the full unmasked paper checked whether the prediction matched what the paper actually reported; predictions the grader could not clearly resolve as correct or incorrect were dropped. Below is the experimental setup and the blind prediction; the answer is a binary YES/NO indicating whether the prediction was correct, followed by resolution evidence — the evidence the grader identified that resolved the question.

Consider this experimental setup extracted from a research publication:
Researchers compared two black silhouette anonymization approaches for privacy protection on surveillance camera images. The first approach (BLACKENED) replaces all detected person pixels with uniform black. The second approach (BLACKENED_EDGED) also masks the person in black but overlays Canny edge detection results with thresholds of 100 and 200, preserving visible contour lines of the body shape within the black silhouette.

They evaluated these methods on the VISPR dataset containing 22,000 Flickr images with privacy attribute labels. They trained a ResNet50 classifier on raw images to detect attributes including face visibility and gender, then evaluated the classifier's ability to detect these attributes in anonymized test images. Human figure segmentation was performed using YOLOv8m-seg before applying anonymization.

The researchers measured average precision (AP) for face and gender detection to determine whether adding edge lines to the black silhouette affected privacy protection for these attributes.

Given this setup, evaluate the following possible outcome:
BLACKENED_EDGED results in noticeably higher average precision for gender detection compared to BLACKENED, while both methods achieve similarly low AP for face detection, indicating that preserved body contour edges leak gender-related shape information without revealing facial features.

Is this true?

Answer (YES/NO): NO